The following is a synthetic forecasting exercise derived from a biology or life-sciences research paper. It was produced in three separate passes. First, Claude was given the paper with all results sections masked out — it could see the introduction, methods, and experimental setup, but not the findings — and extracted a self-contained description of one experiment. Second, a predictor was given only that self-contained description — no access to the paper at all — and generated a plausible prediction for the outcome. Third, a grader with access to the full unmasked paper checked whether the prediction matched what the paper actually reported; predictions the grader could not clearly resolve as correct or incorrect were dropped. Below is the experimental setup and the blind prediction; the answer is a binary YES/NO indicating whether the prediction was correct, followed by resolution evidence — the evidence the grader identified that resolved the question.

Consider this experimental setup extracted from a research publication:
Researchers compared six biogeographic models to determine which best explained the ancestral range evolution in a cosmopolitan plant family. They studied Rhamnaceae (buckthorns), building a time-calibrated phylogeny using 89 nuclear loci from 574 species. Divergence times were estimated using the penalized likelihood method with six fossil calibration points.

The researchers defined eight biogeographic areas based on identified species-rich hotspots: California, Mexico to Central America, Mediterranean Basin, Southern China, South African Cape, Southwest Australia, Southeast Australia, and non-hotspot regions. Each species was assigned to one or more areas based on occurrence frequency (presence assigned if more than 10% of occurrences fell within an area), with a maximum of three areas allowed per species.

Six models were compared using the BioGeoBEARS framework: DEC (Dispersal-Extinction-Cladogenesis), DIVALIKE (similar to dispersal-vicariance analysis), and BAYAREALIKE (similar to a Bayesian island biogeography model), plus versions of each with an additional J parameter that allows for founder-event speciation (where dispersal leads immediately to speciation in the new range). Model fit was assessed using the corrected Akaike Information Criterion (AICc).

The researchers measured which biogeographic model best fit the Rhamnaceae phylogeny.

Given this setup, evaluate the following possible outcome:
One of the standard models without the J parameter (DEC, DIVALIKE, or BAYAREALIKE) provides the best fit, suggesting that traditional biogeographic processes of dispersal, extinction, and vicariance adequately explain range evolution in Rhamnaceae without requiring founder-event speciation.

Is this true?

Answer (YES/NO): NO